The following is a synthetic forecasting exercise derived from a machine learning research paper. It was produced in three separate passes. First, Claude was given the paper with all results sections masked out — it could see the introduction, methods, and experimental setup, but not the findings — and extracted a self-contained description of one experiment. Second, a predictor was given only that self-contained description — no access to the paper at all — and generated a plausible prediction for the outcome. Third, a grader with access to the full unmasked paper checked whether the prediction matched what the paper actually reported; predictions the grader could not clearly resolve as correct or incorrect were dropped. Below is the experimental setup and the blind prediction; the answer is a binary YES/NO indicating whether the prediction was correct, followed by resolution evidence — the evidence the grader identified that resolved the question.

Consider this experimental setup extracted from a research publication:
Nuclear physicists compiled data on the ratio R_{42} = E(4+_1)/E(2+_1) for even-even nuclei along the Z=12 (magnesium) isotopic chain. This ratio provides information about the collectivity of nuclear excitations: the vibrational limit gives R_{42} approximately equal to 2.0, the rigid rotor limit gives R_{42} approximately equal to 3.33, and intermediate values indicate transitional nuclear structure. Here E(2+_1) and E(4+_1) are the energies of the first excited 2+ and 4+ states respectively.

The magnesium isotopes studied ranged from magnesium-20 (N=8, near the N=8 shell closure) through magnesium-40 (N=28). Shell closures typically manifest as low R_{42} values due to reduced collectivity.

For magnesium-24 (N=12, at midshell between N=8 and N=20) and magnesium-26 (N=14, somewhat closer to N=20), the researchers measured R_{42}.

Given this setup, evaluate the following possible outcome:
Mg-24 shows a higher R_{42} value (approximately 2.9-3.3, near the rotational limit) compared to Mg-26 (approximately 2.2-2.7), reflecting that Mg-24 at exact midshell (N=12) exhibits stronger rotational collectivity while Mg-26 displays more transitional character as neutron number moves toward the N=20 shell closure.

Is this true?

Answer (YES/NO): YES